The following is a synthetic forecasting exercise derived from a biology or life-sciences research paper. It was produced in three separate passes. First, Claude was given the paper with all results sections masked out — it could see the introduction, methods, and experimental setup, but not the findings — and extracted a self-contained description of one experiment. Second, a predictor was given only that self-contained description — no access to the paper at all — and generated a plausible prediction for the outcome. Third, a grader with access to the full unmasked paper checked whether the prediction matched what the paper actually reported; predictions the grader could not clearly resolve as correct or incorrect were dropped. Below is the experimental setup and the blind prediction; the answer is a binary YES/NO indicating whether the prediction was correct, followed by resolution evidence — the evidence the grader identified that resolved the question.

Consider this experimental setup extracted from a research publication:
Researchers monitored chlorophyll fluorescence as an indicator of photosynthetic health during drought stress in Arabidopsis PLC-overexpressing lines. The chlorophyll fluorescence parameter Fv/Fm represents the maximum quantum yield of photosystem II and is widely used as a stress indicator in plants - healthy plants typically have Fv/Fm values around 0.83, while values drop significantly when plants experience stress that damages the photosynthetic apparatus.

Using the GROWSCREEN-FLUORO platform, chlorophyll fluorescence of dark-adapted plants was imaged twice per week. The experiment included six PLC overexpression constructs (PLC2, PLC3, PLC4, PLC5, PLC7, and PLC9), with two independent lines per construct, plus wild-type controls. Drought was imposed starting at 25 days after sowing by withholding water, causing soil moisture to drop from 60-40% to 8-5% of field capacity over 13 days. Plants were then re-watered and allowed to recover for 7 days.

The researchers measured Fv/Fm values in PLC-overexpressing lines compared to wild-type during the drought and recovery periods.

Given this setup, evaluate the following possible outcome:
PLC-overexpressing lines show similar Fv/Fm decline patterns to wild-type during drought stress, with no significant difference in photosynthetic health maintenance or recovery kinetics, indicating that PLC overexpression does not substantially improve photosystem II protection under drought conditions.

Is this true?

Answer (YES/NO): YES